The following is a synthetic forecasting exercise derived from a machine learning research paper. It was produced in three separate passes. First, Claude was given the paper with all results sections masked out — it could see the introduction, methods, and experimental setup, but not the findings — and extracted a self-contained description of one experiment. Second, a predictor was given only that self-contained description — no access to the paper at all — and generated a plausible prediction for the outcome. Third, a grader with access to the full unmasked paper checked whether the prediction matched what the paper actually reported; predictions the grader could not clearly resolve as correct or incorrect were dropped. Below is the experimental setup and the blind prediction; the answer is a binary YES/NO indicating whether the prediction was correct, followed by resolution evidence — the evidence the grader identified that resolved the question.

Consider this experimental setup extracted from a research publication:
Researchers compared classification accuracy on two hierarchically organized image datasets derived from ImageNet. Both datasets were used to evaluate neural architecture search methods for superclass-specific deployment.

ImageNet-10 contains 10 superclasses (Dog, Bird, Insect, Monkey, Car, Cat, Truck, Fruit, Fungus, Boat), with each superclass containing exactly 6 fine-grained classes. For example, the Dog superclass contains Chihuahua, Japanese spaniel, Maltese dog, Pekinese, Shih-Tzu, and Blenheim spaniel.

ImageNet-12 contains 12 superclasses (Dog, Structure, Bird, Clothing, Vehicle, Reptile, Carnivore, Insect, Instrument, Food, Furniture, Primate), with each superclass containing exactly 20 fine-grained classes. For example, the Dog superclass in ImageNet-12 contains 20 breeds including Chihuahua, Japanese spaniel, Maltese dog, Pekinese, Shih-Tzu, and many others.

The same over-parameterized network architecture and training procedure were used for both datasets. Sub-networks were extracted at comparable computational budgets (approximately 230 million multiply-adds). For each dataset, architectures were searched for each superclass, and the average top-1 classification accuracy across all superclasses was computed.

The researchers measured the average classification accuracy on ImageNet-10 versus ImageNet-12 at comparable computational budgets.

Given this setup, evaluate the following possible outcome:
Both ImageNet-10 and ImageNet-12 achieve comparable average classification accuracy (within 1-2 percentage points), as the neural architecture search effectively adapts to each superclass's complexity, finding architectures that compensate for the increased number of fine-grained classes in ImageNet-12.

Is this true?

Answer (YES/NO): NO